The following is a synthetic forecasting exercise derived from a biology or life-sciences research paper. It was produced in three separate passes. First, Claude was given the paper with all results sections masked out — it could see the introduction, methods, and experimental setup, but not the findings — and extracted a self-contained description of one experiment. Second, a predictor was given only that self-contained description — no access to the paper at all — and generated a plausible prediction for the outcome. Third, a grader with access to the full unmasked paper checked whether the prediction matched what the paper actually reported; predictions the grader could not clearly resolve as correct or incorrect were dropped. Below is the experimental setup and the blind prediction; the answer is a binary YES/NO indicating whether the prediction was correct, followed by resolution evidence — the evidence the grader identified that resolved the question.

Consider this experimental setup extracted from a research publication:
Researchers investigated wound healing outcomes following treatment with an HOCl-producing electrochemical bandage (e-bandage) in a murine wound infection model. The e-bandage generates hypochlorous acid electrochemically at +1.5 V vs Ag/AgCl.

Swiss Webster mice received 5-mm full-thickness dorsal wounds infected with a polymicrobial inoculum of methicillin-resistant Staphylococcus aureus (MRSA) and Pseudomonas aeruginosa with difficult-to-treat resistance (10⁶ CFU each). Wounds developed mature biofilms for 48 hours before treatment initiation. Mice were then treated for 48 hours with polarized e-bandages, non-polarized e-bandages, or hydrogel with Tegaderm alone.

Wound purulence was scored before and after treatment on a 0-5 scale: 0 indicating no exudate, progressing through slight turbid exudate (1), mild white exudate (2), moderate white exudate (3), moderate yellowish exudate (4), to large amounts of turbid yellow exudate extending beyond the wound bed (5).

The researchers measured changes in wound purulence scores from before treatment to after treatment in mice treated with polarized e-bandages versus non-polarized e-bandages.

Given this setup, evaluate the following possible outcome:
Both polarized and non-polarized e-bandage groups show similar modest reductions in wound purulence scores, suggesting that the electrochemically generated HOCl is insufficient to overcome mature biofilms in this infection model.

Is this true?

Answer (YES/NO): NO